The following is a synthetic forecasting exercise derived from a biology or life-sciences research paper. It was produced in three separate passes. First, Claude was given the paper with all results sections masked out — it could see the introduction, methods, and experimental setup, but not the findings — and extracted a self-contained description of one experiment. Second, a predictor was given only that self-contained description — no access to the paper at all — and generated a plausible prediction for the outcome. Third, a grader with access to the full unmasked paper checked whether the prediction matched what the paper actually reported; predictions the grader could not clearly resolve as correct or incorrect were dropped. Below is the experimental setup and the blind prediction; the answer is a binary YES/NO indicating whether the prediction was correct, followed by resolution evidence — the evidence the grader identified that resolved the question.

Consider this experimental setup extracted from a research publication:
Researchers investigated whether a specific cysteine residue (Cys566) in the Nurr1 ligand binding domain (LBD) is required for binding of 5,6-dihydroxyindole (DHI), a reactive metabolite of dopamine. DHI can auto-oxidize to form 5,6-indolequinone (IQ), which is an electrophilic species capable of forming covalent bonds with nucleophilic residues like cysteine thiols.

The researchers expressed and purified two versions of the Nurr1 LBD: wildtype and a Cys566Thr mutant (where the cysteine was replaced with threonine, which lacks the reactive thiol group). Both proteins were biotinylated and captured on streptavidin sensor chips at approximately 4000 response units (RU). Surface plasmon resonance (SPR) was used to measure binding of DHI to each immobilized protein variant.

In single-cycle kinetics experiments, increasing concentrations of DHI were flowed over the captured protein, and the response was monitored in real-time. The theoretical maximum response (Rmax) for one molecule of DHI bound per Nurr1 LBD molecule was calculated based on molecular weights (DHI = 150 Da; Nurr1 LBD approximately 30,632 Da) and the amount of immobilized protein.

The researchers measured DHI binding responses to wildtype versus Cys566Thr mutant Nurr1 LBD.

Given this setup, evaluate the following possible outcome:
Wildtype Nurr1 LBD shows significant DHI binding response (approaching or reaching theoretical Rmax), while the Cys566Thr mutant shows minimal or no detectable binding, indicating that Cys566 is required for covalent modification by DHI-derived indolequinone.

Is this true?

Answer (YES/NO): NO